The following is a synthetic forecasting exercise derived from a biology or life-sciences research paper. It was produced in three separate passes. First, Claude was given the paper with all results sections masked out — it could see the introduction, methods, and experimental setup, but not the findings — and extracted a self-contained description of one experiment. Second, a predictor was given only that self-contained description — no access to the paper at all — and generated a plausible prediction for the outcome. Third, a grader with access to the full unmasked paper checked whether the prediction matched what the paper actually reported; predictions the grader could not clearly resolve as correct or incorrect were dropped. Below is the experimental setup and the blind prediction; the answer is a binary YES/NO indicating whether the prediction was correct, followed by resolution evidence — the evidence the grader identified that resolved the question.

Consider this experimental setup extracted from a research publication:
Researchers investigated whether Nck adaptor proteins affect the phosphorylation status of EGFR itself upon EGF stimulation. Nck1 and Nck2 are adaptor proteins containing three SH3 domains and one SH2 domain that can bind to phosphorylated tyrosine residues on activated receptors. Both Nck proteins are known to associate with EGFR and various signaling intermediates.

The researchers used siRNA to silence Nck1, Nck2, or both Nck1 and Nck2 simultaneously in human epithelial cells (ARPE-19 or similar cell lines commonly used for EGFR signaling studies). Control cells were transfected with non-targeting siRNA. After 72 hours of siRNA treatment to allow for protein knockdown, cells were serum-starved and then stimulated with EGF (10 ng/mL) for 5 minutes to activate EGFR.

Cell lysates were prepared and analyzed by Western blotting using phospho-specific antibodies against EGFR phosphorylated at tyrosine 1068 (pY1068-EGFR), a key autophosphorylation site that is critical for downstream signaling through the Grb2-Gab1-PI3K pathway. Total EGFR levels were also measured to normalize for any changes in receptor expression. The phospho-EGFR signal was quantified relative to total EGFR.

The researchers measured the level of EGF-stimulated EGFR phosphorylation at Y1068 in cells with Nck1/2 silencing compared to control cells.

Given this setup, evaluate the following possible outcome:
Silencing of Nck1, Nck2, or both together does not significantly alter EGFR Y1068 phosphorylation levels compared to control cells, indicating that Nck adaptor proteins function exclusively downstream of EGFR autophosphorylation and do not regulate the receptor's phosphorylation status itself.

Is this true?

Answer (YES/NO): NO